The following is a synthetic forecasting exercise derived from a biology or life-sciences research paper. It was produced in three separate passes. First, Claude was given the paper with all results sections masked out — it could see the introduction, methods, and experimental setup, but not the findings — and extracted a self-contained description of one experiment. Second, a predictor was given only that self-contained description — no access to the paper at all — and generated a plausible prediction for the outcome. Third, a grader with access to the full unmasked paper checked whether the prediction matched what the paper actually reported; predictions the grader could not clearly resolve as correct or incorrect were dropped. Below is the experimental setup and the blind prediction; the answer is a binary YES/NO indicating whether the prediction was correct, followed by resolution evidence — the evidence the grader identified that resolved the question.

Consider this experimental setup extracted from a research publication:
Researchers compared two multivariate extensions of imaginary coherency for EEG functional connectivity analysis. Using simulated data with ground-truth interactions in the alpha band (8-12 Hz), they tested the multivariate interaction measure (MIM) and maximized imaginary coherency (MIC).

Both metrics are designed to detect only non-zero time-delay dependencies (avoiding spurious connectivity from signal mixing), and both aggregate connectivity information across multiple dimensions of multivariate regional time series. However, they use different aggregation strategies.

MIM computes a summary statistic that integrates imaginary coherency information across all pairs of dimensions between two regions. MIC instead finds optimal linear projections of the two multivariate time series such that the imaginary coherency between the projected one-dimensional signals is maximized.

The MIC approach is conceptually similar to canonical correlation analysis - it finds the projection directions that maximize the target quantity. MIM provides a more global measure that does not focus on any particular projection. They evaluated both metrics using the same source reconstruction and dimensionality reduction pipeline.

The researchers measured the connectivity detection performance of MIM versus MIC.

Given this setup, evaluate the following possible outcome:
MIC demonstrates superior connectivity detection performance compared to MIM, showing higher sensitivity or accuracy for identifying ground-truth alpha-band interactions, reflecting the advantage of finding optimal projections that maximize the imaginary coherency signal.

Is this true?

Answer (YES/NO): NO